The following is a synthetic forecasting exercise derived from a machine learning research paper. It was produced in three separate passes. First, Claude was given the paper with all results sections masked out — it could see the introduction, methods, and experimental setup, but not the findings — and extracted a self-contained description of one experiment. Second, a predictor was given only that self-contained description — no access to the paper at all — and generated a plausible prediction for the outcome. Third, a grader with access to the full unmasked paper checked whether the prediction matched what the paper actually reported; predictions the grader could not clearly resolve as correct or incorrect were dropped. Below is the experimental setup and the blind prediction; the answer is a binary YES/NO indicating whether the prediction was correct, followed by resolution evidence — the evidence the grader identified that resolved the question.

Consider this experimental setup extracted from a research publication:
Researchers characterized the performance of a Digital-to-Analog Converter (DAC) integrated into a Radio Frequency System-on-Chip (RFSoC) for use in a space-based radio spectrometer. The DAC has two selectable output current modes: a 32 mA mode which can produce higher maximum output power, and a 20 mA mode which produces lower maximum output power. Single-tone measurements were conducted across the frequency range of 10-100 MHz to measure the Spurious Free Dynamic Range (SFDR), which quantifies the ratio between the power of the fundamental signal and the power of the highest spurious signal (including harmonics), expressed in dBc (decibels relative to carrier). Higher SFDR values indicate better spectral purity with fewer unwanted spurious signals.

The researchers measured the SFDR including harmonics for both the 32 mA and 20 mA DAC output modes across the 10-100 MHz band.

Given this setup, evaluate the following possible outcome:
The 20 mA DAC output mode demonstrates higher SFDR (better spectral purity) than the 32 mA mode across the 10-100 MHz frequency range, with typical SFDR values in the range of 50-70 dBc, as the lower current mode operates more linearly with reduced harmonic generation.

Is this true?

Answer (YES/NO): NO